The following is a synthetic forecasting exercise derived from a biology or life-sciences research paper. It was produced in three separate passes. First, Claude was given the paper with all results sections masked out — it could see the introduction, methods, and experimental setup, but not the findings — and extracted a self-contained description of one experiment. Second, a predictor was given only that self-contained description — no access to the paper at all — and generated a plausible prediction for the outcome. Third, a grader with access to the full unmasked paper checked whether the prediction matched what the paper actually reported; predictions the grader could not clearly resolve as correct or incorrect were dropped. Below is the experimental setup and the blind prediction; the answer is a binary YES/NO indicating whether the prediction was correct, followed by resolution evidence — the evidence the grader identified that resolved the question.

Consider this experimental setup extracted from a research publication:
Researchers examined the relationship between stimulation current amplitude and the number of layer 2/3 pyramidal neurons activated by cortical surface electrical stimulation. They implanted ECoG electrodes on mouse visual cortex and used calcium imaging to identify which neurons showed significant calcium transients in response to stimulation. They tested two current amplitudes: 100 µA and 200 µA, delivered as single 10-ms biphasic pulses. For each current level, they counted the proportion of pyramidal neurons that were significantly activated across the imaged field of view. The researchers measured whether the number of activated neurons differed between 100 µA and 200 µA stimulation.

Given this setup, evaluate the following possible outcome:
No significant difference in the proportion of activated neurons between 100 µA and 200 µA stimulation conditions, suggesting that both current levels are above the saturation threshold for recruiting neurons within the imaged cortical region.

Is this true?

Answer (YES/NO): NO